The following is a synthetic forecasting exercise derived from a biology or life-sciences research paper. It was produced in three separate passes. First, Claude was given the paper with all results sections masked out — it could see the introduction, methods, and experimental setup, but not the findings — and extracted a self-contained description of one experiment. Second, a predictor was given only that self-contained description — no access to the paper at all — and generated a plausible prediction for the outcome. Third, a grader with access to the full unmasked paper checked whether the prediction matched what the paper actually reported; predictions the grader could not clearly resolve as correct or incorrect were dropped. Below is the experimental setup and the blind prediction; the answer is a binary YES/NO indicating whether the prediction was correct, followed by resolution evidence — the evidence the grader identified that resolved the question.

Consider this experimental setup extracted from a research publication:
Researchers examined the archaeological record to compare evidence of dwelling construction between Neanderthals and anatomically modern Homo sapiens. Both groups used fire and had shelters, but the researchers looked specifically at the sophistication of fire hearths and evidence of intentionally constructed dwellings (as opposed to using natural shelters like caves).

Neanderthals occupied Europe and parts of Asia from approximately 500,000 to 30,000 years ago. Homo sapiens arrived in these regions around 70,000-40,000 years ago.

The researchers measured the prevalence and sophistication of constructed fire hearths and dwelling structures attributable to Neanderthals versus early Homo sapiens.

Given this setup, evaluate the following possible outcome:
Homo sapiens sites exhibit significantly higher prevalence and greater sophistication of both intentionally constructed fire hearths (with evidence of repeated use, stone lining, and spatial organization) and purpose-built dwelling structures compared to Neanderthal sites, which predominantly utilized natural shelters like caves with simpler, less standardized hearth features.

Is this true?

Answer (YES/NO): YES